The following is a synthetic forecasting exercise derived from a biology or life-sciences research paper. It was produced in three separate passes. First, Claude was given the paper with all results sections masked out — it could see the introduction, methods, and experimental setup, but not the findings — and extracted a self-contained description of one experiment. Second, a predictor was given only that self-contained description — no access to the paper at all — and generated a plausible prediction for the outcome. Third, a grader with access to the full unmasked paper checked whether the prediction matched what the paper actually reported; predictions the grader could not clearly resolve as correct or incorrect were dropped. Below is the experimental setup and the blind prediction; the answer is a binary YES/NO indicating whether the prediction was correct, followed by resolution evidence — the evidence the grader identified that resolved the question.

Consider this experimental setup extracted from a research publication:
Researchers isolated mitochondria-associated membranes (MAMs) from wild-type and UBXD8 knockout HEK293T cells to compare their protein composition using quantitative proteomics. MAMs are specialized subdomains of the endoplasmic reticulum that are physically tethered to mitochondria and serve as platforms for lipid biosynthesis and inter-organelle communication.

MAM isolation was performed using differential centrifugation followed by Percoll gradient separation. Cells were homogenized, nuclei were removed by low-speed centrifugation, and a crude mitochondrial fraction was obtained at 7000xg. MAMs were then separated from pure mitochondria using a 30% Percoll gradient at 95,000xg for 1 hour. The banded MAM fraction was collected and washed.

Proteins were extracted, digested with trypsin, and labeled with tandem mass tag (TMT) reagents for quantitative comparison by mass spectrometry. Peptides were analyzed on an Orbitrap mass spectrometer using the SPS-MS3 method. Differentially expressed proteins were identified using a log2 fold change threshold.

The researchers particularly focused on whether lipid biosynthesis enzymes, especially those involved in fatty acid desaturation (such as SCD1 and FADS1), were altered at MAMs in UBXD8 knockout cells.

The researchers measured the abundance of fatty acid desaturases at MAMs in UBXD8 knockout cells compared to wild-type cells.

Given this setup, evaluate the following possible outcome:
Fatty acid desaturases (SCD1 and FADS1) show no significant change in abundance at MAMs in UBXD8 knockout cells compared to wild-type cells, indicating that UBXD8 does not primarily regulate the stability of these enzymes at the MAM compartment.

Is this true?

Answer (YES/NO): NO